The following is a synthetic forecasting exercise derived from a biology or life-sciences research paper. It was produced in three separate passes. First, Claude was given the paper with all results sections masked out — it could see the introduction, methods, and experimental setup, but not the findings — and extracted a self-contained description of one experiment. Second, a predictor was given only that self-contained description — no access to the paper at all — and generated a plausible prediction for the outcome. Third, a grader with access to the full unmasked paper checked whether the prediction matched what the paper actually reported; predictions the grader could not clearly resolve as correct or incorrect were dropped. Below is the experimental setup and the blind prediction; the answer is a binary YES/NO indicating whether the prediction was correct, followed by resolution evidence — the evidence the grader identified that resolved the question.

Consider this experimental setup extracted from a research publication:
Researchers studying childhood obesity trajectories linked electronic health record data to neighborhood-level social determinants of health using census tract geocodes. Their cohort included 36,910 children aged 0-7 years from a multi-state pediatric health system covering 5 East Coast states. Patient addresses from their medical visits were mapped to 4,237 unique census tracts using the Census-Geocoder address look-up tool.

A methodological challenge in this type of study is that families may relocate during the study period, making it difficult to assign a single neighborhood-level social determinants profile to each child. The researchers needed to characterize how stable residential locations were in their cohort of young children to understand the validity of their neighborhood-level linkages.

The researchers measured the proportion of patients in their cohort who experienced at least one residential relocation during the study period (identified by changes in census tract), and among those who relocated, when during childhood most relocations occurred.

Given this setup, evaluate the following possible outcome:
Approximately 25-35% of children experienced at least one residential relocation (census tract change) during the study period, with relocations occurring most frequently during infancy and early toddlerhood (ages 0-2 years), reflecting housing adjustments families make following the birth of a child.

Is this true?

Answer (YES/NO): NO